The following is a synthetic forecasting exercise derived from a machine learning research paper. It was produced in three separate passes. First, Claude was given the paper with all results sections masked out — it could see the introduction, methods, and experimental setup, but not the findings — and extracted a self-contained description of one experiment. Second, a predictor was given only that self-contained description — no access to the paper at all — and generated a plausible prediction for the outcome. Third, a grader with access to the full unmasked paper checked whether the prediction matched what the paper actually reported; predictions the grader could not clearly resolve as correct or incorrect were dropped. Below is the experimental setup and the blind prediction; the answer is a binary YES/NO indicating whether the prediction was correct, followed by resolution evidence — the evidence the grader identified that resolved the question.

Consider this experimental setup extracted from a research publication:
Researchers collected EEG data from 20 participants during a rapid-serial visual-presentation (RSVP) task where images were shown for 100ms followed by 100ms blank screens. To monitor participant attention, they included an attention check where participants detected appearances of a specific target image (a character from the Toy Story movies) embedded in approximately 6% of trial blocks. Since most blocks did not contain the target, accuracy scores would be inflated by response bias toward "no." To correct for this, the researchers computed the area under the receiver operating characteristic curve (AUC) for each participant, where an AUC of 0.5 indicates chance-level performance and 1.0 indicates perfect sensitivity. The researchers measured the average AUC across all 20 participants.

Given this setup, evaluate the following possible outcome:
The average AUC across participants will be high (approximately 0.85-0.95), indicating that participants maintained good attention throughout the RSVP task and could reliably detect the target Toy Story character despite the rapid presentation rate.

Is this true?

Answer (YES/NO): YES